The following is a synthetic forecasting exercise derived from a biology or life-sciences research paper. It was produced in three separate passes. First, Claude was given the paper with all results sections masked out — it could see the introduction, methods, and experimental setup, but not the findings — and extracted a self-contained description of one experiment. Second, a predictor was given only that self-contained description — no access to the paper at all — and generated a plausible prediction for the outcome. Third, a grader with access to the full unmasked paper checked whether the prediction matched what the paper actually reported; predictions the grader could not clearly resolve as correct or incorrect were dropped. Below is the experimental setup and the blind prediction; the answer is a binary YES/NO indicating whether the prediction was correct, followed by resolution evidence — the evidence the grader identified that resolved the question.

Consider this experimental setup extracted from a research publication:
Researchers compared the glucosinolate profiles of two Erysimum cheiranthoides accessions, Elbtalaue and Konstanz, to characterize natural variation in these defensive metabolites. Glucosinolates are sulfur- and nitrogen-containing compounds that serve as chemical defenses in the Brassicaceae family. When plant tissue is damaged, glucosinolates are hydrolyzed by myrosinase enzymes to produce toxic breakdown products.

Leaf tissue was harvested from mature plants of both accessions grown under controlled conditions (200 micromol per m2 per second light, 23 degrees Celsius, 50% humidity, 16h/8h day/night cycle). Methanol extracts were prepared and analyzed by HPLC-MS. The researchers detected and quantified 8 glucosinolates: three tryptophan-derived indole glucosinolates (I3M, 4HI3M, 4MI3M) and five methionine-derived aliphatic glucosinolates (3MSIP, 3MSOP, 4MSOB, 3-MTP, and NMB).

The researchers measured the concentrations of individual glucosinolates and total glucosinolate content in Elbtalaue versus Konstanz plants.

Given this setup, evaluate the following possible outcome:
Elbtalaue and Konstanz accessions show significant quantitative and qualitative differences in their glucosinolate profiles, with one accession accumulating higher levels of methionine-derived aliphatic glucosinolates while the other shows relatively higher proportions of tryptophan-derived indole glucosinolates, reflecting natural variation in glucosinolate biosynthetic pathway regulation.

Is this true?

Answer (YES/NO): NO